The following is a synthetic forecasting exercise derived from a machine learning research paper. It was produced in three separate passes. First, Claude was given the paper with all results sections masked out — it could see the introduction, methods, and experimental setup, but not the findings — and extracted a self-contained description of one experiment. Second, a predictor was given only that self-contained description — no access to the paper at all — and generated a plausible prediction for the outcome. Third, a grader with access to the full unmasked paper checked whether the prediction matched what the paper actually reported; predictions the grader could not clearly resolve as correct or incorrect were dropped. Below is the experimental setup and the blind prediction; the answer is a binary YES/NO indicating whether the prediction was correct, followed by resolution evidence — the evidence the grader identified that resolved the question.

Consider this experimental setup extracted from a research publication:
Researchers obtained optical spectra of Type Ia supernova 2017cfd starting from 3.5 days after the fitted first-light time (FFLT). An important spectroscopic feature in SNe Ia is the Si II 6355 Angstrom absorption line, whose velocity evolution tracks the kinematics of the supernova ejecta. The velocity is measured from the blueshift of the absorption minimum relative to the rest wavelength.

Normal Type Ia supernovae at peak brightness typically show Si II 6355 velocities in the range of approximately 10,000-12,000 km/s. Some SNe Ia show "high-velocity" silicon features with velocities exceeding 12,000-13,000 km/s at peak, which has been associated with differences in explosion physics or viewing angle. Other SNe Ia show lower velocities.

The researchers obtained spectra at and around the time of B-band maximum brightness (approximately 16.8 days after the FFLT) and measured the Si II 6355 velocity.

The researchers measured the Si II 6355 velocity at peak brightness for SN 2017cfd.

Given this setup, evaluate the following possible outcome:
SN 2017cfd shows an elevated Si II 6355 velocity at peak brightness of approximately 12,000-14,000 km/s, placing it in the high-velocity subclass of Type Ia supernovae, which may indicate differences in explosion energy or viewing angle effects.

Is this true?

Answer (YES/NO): NO